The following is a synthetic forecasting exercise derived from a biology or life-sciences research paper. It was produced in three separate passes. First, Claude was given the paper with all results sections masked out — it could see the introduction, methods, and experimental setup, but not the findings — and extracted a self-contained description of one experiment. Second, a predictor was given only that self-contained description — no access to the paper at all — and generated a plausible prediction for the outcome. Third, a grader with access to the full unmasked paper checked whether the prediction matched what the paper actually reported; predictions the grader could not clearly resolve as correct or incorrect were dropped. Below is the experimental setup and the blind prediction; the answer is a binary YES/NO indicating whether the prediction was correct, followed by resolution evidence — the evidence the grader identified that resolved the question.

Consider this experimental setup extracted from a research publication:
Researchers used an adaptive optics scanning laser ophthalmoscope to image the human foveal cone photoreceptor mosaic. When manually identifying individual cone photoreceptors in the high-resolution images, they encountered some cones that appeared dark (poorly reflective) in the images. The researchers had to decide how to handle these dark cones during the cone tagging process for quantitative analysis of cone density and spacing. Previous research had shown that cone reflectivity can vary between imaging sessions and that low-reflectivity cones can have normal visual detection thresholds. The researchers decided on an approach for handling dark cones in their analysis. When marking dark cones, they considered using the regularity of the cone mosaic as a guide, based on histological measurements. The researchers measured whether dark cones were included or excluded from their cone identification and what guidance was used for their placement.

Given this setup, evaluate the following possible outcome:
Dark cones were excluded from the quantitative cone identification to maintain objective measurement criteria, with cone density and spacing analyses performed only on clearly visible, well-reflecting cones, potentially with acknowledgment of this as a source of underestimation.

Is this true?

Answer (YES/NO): NO